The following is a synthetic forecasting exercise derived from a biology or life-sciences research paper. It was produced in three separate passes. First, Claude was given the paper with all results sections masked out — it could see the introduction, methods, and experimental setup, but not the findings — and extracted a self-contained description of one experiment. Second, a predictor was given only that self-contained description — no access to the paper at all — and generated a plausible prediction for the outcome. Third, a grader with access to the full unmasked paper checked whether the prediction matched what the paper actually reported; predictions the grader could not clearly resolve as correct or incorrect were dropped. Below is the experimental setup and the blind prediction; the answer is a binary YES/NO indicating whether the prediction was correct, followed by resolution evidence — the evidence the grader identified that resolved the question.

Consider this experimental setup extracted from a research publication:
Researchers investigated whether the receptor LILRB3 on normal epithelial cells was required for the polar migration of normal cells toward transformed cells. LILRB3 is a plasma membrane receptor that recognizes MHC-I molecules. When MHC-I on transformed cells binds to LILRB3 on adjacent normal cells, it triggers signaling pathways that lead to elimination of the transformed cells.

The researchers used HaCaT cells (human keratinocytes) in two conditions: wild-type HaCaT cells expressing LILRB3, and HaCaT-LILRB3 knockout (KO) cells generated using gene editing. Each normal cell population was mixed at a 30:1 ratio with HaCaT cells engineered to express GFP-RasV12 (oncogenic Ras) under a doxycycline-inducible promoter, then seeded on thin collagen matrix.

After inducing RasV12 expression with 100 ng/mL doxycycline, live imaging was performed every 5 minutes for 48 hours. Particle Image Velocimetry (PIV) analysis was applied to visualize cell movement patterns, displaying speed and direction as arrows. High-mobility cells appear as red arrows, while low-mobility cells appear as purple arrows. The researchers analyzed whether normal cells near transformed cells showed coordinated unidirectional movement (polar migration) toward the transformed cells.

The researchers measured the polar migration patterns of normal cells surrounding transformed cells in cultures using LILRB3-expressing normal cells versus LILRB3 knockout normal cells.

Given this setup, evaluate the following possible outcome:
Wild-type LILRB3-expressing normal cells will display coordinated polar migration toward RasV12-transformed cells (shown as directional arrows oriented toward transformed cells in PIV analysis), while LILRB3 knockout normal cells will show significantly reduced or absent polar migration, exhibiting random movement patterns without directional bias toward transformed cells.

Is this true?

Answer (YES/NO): YES